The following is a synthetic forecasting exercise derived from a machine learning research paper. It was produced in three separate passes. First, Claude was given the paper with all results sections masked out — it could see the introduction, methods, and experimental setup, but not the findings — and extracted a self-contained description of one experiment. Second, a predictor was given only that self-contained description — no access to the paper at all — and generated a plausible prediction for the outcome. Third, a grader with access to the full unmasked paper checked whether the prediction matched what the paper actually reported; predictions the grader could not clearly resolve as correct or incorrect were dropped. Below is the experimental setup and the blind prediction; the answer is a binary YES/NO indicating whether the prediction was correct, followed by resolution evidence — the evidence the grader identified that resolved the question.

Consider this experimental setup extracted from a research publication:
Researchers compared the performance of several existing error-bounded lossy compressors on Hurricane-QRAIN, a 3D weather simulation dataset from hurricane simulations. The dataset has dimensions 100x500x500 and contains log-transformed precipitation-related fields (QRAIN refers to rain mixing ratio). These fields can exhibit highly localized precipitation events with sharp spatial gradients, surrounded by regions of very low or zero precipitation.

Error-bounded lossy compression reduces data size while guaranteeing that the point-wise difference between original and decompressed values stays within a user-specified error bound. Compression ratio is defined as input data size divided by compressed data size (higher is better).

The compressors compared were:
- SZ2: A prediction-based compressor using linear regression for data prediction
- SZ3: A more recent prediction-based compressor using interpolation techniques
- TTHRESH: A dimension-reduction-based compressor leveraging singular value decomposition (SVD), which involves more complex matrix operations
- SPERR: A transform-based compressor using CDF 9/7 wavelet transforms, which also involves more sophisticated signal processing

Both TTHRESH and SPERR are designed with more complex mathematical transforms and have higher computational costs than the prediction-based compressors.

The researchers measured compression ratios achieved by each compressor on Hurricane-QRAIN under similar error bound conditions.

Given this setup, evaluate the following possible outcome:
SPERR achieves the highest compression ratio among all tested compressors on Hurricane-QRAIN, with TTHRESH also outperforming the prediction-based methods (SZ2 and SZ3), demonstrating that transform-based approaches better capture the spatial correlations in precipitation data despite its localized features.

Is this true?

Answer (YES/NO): NO